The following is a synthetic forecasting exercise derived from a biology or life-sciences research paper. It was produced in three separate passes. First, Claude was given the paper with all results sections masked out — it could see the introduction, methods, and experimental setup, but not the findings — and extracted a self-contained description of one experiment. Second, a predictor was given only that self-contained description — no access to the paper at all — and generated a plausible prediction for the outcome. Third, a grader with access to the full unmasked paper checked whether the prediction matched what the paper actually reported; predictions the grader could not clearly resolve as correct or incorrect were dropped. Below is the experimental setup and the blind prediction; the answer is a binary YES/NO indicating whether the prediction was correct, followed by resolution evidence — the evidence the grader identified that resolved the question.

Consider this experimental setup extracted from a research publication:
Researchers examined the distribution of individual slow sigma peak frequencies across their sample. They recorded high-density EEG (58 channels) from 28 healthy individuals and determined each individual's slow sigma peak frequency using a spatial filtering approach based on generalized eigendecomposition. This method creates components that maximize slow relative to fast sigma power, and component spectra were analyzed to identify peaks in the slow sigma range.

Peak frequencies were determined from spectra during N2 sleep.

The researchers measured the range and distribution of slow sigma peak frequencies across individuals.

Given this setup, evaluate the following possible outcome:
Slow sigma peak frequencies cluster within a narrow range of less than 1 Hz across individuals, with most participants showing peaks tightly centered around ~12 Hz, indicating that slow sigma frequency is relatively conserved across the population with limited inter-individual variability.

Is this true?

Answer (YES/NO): NO